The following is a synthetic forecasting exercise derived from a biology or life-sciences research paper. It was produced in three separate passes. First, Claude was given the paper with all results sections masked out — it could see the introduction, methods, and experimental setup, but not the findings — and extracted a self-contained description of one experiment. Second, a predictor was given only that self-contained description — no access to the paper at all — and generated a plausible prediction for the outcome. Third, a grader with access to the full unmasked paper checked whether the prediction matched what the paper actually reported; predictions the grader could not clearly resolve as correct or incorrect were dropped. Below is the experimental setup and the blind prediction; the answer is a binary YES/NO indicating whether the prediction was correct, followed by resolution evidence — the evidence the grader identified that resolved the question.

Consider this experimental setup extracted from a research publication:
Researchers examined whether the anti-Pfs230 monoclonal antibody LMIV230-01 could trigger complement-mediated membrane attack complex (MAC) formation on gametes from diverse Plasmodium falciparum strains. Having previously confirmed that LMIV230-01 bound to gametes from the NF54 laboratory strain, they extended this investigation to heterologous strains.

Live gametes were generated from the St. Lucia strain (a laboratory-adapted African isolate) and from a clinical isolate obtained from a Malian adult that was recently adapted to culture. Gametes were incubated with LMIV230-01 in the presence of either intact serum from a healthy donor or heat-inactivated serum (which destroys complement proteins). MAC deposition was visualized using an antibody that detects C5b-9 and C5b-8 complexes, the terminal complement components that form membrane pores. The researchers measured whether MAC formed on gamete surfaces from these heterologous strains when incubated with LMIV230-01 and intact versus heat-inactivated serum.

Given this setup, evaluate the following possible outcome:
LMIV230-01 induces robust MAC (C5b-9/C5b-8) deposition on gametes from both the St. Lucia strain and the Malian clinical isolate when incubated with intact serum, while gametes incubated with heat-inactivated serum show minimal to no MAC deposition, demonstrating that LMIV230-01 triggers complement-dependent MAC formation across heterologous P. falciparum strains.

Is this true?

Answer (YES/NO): YES